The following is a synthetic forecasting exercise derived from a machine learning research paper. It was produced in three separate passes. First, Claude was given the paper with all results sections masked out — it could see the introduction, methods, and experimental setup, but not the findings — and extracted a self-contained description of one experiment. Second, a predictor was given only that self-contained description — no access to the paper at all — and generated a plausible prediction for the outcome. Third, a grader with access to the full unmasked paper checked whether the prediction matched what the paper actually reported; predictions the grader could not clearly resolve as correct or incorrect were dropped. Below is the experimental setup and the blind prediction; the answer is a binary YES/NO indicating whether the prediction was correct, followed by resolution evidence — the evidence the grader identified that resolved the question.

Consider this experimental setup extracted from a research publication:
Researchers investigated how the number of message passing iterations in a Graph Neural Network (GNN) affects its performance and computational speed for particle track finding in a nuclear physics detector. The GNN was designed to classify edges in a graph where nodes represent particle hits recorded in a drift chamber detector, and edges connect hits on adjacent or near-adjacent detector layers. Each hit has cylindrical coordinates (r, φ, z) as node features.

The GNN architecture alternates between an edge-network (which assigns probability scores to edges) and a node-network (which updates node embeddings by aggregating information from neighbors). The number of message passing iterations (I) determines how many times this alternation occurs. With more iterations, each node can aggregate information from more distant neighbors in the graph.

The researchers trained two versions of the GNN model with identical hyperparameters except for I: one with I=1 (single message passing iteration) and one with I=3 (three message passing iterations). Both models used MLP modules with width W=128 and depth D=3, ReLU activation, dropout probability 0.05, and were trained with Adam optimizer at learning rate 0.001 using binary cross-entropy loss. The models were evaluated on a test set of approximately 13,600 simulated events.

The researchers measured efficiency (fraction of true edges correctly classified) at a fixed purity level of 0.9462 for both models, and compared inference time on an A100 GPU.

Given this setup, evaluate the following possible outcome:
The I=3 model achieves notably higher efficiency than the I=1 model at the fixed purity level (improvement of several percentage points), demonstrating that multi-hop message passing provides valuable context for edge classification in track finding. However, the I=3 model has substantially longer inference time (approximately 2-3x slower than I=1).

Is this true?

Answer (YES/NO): NO